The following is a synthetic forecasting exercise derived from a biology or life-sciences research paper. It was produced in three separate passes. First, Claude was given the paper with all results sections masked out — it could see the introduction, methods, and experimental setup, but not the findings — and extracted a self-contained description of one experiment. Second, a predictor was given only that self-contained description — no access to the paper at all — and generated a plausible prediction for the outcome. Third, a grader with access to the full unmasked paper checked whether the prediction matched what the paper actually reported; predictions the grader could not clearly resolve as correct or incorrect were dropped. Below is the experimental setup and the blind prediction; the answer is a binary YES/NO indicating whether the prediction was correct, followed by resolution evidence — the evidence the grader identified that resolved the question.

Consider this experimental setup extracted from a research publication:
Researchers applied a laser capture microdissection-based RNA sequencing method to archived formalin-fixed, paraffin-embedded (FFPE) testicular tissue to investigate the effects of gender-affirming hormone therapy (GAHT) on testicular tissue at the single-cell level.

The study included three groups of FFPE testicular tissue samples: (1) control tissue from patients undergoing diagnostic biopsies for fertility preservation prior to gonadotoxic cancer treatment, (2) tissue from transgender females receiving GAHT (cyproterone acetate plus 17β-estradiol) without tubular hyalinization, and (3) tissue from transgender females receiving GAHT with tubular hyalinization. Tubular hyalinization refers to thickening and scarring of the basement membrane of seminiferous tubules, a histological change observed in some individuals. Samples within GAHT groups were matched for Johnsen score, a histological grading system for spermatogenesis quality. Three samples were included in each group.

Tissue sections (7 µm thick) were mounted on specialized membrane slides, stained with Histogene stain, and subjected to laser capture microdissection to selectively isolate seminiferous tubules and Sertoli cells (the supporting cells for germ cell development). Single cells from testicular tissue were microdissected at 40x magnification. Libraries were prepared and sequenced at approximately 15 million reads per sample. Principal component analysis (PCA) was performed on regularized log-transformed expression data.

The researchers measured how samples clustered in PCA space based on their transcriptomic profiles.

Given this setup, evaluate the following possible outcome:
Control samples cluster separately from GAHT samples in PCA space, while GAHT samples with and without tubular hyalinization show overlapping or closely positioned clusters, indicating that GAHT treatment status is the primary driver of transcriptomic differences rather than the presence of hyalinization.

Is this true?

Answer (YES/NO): NO